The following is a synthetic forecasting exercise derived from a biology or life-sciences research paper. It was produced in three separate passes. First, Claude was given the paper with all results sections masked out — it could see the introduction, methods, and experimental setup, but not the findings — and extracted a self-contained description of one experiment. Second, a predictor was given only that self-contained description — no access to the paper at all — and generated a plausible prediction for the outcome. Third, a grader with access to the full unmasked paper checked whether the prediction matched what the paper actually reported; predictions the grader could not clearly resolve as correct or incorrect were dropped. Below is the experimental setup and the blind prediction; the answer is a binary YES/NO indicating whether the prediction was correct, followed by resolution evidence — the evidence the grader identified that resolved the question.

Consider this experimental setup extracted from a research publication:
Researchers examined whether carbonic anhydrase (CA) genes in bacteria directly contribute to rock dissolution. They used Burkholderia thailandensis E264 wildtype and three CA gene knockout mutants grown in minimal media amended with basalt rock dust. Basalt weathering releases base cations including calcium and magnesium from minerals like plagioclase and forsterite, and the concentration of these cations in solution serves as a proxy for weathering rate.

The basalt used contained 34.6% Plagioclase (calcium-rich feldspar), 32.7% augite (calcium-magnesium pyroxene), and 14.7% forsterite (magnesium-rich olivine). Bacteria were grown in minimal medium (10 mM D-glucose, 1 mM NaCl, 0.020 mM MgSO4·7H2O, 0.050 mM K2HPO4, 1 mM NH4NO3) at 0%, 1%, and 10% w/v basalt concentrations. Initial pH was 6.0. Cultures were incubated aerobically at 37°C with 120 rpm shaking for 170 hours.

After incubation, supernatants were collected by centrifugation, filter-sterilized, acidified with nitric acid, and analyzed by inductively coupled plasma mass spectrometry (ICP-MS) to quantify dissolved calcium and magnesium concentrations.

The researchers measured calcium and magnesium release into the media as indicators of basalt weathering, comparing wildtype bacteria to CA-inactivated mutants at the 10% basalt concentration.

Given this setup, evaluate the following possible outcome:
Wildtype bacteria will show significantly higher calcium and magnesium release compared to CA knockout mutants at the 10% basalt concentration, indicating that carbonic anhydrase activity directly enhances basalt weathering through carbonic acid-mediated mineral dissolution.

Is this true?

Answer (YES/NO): NO